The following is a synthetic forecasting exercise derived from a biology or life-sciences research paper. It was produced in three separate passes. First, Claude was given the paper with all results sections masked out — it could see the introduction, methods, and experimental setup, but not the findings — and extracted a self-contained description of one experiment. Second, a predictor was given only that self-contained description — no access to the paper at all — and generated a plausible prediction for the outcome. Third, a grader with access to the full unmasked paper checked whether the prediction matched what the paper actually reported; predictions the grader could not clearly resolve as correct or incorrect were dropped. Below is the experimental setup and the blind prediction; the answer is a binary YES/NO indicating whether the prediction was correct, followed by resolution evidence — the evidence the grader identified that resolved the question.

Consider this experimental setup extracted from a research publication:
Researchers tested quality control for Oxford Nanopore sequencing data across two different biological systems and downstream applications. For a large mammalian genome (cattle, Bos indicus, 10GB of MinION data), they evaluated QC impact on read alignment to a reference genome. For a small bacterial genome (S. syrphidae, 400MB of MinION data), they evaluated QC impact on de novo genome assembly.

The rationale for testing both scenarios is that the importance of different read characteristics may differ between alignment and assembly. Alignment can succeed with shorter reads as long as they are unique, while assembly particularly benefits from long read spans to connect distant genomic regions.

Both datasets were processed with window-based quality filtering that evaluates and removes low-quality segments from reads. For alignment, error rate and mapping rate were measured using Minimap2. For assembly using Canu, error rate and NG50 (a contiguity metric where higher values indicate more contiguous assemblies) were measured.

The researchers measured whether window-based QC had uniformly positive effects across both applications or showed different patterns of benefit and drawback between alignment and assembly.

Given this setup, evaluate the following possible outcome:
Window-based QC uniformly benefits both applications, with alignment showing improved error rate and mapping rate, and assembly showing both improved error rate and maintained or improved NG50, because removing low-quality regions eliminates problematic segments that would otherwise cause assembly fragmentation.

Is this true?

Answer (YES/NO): NO